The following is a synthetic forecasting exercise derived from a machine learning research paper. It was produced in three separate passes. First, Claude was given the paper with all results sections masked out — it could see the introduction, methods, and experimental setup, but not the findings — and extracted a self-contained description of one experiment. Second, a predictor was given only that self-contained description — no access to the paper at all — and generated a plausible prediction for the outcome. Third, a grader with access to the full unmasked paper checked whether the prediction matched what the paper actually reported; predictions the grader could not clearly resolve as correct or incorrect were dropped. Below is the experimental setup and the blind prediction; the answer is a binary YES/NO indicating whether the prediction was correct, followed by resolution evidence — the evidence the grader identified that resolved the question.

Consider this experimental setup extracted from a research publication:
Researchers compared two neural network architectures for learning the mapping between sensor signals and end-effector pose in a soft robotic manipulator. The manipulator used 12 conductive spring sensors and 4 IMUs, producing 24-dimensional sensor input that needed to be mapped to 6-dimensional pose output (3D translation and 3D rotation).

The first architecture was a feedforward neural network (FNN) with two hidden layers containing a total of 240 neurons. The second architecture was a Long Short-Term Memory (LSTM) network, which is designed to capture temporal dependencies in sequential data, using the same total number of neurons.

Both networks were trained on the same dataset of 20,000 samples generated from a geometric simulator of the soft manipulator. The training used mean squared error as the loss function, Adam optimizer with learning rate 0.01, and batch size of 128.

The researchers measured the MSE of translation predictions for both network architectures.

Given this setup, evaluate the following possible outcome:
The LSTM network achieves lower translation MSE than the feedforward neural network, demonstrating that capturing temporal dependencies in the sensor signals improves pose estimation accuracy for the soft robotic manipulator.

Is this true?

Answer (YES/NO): NO